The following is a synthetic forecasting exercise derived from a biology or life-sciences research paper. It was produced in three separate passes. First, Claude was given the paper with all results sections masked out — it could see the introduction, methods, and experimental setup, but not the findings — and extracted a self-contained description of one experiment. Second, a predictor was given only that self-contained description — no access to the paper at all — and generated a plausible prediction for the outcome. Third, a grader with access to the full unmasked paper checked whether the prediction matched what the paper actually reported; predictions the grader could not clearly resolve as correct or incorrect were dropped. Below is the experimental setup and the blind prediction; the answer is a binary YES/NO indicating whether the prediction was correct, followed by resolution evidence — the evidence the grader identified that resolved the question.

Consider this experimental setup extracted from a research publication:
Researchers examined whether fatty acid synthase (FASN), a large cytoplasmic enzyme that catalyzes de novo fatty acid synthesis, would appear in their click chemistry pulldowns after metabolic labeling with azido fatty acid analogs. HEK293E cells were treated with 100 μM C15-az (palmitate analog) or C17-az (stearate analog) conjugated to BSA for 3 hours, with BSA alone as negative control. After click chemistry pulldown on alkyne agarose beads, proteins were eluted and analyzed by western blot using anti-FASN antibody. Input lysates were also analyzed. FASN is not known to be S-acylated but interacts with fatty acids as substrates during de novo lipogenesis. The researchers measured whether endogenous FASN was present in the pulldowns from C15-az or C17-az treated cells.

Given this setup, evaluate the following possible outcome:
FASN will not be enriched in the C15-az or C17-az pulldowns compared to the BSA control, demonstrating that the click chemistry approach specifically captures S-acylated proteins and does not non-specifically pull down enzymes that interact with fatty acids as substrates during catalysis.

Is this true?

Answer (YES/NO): NO